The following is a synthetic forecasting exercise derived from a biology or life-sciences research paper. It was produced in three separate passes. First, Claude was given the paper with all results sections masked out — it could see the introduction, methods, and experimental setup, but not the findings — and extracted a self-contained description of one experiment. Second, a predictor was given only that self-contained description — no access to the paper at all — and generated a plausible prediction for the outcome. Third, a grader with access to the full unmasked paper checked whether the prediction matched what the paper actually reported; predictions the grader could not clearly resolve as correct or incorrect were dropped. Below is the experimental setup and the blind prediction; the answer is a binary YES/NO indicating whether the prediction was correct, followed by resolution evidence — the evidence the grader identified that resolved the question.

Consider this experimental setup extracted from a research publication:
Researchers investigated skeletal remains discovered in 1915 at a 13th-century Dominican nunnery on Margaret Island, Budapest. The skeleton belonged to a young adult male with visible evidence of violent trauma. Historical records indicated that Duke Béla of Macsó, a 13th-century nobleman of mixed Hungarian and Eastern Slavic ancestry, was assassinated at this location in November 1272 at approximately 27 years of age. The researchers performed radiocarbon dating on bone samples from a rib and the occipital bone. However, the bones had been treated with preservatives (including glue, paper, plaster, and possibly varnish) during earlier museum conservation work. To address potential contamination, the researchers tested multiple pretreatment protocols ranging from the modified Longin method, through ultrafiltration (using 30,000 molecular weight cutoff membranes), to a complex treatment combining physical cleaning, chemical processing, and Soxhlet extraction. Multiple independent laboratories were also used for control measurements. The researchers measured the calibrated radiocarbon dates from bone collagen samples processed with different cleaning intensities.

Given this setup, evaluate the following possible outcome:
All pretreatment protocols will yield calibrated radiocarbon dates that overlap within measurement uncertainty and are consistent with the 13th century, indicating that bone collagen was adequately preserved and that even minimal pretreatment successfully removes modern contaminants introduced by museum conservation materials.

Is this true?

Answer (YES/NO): NO